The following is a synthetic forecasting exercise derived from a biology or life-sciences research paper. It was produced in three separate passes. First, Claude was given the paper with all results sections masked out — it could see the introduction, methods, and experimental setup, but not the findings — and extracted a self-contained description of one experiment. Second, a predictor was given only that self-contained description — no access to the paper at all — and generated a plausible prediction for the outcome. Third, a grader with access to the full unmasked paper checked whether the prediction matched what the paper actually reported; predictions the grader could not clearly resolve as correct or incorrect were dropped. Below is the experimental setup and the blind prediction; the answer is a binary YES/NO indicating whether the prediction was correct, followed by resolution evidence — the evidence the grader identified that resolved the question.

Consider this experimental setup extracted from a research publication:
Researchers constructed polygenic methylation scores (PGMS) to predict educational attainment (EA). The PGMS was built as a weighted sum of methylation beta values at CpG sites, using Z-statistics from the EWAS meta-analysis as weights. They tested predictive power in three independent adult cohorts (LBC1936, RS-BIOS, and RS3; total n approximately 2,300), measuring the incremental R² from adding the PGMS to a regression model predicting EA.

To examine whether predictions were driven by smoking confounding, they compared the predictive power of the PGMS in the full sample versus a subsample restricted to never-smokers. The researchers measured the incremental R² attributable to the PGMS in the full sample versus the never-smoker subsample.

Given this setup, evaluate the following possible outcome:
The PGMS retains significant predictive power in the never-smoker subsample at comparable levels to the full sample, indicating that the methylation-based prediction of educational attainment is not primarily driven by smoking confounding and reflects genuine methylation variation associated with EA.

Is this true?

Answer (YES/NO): NO